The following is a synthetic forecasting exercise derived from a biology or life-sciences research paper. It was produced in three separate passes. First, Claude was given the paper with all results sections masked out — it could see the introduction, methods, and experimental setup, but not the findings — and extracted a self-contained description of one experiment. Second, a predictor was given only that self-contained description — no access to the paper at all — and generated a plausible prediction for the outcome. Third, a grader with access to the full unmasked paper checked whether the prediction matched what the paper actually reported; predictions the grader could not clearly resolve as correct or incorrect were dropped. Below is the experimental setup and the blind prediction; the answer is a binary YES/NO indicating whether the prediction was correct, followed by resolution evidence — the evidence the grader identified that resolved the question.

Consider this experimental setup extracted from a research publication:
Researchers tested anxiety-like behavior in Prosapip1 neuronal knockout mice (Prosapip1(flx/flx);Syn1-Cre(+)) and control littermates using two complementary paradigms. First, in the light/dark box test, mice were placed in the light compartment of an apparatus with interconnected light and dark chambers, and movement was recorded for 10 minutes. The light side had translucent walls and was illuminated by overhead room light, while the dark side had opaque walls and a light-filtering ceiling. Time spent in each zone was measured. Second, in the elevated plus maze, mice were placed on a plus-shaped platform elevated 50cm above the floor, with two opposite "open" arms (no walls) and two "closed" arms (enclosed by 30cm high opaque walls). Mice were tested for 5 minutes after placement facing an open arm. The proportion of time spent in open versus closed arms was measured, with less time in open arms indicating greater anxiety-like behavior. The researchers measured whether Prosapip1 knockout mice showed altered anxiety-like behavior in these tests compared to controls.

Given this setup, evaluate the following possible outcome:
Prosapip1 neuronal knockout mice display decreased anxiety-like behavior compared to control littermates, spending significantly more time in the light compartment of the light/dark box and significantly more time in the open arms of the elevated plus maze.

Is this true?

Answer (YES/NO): NO